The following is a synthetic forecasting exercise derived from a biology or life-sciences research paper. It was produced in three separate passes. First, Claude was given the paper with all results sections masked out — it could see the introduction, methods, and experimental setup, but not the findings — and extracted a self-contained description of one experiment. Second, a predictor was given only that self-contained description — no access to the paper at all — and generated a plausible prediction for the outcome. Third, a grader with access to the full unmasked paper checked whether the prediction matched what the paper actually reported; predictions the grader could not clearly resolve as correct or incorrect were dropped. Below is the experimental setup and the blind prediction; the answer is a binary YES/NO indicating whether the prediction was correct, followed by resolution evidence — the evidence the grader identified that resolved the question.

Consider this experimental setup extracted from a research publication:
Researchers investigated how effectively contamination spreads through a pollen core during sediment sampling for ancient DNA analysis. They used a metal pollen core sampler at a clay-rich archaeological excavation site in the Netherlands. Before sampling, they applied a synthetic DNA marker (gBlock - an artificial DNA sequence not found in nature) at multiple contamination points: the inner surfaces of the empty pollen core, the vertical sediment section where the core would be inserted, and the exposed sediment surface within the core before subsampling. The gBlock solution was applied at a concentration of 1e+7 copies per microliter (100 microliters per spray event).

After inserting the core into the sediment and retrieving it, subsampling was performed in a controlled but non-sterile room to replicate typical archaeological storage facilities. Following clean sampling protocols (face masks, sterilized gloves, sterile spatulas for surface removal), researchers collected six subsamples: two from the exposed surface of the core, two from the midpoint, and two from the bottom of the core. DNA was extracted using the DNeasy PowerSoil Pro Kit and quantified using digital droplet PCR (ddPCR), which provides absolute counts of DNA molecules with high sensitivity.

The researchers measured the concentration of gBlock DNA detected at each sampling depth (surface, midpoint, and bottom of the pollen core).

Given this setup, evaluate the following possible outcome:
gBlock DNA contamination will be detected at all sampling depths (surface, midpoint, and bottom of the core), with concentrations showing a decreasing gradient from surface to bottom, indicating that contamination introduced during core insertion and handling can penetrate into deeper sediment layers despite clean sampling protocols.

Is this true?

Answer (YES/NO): NO